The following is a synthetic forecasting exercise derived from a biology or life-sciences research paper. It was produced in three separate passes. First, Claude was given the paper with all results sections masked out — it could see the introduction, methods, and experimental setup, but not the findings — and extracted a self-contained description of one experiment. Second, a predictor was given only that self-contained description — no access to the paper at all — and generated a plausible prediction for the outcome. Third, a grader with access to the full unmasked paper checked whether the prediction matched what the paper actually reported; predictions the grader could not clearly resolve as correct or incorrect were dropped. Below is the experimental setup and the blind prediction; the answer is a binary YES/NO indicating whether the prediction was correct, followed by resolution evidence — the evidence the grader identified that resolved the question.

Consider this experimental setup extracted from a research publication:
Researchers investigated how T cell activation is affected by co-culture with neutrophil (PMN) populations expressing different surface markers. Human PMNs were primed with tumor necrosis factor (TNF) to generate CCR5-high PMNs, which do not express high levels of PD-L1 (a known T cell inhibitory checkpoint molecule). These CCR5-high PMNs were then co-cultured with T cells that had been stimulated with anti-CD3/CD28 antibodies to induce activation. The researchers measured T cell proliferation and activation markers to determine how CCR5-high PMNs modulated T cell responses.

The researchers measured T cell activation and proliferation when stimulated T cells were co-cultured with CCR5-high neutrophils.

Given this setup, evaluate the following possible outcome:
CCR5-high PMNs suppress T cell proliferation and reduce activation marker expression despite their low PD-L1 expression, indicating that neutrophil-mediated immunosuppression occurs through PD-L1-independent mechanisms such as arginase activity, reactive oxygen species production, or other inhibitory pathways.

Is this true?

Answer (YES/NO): NO